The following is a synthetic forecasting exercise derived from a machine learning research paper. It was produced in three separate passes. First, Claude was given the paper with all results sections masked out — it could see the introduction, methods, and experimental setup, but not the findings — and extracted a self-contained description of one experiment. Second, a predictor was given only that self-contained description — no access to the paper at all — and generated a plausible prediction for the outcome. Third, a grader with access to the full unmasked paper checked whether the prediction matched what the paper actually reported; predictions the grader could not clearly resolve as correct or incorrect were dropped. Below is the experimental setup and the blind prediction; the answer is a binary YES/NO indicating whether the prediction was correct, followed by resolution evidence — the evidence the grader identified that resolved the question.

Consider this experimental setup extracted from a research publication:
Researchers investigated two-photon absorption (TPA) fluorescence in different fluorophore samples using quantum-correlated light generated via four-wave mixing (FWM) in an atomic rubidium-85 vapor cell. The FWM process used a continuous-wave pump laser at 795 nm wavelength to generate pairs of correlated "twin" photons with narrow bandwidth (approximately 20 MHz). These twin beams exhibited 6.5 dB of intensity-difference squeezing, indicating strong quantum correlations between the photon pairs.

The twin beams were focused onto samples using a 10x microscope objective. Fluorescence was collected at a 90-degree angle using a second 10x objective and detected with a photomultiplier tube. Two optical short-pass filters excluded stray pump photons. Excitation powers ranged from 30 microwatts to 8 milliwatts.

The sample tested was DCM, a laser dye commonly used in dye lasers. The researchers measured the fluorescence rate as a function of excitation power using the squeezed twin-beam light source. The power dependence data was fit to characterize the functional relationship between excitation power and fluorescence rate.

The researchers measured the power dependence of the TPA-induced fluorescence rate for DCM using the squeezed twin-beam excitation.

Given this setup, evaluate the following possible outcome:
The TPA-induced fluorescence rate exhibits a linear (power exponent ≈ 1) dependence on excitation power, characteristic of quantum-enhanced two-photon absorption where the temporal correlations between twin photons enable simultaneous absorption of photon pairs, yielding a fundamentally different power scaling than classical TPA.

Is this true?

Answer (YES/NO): NO